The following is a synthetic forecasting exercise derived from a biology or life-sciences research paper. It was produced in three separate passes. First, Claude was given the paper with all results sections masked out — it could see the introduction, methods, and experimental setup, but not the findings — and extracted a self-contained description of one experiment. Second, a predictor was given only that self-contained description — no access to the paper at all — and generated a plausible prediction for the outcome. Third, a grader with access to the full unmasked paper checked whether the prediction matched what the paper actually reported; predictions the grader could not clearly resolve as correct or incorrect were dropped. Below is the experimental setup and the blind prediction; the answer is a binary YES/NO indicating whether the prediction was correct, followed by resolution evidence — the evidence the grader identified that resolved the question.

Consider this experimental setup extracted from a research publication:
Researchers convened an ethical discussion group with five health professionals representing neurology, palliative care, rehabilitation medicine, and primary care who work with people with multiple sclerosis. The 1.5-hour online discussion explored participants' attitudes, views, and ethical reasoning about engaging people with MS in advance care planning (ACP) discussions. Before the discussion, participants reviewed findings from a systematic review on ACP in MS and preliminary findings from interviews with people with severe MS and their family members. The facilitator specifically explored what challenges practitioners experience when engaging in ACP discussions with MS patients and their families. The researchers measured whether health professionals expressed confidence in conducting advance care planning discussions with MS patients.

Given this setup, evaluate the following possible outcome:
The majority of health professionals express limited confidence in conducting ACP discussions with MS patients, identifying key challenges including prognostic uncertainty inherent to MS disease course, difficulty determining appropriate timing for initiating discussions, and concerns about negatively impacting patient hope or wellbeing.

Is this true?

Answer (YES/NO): NO